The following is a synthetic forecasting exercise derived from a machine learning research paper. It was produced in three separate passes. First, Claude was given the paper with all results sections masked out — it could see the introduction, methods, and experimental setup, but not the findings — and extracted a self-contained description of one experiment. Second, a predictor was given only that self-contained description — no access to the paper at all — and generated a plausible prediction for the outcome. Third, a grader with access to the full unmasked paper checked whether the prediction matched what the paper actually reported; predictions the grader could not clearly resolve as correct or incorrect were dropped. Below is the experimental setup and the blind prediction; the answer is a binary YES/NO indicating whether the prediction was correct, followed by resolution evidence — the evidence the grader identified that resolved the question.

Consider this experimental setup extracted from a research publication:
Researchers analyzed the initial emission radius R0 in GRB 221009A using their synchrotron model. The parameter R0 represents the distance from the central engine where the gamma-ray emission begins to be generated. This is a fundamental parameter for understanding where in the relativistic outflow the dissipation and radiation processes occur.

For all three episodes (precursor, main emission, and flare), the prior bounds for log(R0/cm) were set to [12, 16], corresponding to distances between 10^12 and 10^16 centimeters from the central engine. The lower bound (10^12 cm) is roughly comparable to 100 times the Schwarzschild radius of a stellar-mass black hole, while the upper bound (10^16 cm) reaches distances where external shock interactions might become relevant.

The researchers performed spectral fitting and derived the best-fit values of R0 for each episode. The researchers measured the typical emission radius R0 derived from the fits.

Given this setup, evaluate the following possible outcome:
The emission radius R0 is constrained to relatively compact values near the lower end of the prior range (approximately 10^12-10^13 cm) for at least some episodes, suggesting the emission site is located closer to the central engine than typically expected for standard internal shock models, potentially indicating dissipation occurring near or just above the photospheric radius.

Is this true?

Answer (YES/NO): NO